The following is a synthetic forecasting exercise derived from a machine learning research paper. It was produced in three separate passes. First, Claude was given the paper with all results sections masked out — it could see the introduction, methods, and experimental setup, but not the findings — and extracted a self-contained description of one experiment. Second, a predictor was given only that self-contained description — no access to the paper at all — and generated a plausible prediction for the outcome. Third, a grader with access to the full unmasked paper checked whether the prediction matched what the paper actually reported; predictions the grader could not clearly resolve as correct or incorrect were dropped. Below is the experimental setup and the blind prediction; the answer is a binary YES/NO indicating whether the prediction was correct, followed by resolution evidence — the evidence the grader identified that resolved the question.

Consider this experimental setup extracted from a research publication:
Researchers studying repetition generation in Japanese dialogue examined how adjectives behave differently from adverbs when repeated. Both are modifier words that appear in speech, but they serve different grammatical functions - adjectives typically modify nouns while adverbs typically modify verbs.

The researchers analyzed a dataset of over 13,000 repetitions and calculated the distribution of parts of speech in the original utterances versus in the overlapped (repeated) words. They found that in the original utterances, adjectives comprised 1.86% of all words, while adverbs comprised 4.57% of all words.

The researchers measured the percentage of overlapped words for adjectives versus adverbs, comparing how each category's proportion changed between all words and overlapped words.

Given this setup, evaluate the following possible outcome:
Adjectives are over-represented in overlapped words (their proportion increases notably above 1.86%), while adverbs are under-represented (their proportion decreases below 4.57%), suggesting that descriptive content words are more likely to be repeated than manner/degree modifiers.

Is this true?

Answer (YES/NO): YES